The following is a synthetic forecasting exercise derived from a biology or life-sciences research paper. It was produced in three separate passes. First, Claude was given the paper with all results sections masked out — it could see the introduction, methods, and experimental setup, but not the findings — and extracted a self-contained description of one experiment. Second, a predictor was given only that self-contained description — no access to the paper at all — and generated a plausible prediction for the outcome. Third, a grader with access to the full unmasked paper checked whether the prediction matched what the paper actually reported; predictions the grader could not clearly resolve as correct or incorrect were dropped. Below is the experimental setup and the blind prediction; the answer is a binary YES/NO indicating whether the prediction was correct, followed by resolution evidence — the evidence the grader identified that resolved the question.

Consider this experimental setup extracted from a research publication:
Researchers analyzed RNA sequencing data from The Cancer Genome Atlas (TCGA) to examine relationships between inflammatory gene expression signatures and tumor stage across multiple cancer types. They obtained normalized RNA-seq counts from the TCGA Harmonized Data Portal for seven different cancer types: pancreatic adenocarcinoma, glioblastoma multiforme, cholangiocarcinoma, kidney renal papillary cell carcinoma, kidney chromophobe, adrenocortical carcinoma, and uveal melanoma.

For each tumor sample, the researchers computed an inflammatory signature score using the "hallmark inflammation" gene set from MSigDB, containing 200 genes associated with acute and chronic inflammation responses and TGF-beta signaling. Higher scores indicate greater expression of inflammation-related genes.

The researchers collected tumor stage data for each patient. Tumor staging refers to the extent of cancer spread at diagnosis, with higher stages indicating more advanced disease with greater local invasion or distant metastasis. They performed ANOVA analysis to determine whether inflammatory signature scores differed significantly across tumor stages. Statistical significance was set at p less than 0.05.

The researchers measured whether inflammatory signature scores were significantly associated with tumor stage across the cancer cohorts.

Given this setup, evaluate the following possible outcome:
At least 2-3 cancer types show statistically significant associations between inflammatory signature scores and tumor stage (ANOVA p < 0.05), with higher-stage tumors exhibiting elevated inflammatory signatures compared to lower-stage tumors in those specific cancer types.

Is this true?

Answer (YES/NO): NO